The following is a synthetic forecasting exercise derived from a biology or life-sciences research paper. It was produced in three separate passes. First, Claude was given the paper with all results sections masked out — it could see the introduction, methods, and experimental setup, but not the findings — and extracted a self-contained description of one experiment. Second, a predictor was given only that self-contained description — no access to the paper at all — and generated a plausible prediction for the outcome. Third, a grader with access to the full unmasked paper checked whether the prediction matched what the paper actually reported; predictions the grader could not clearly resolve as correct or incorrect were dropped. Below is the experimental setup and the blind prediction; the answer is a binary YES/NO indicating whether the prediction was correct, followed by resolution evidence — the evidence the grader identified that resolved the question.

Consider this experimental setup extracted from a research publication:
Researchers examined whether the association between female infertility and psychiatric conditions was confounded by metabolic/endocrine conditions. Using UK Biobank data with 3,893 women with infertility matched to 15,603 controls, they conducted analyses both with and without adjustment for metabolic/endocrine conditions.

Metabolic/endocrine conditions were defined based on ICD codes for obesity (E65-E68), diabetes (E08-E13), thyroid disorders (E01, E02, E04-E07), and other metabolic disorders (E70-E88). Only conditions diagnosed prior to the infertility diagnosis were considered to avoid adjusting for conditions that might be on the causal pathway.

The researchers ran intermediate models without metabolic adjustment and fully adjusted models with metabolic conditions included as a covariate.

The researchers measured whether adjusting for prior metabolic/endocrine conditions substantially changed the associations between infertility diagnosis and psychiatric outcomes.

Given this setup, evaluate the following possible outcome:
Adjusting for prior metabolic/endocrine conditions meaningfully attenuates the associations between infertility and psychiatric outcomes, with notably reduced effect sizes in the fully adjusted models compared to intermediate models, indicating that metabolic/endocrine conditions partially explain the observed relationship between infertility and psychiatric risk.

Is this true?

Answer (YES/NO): NO